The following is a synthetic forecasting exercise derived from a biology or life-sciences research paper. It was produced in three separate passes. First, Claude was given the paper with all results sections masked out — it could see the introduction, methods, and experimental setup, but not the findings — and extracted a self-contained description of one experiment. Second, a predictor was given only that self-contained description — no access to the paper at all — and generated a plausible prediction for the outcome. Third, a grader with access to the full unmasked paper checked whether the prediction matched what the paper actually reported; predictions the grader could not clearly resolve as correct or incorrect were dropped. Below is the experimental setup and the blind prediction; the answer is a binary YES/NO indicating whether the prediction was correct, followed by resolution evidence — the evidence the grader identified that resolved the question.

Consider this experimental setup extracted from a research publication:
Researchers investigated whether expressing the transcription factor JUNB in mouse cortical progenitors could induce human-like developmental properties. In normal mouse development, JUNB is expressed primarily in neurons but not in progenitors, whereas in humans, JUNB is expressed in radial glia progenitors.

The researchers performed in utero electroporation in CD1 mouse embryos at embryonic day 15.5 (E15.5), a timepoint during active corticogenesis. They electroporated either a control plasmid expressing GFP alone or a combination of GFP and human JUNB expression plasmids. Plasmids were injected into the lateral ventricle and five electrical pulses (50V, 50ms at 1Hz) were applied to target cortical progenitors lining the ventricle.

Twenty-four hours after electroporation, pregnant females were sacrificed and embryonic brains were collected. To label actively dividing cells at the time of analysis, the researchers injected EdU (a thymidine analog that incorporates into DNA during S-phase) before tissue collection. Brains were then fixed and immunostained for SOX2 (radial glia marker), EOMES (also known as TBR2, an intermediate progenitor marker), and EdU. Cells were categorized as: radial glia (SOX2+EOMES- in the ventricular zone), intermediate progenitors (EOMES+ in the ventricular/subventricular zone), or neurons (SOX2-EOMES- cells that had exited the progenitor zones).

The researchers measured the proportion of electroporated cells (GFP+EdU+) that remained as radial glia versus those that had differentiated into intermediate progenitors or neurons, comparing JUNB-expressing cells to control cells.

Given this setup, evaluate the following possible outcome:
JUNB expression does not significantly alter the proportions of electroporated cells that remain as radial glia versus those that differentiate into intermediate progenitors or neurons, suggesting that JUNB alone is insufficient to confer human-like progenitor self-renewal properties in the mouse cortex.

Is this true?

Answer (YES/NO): NO